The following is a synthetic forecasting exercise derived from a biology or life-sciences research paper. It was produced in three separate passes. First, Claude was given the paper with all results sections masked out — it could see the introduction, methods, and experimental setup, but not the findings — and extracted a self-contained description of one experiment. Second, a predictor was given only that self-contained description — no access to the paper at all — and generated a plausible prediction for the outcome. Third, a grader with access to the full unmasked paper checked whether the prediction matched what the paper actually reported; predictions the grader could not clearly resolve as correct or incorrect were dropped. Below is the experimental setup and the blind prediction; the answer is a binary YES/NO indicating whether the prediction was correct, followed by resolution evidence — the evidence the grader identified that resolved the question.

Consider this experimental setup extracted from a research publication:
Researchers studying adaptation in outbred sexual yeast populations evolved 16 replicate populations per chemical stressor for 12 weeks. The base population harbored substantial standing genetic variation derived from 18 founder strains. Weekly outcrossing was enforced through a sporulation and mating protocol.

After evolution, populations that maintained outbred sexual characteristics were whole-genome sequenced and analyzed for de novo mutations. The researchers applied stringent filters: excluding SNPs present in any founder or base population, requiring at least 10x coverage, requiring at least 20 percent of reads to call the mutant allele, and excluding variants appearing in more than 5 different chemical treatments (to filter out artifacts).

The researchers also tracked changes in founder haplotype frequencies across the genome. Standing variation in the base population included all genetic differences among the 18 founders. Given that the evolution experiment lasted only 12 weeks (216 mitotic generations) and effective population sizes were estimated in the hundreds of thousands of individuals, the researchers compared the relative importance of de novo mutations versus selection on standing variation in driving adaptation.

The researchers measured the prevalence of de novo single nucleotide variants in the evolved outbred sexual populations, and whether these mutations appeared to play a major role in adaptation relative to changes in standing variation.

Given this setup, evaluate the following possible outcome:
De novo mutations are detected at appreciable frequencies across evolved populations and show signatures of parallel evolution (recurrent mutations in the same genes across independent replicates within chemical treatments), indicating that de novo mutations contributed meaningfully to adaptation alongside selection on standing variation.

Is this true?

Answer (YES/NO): NO